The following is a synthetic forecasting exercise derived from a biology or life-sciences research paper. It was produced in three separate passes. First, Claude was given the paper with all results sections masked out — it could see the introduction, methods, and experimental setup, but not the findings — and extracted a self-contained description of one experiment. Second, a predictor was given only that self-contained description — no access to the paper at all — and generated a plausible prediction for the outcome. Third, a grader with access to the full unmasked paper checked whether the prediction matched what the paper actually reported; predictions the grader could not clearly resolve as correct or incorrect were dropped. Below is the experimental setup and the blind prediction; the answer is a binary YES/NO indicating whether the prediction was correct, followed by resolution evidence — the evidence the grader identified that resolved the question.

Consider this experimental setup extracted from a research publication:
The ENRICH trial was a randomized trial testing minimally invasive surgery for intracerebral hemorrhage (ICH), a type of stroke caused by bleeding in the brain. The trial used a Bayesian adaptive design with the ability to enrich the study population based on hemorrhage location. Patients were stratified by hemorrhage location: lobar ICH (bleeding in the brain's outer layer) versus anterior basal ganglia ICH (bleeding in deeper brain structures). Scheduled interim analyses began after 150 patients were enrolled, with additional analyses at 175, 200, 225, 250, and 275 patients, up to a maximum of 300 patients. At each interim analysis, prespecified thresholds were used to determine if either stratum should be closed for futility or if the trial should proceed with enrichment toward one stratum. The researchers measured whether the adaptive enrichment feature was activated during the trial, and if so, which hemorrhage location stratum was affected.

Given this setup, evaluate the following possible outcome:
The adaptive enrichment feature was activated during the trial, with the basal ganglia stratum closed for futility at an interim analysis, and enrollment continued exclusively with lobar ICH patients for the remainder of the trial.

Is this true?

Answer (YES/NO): YES